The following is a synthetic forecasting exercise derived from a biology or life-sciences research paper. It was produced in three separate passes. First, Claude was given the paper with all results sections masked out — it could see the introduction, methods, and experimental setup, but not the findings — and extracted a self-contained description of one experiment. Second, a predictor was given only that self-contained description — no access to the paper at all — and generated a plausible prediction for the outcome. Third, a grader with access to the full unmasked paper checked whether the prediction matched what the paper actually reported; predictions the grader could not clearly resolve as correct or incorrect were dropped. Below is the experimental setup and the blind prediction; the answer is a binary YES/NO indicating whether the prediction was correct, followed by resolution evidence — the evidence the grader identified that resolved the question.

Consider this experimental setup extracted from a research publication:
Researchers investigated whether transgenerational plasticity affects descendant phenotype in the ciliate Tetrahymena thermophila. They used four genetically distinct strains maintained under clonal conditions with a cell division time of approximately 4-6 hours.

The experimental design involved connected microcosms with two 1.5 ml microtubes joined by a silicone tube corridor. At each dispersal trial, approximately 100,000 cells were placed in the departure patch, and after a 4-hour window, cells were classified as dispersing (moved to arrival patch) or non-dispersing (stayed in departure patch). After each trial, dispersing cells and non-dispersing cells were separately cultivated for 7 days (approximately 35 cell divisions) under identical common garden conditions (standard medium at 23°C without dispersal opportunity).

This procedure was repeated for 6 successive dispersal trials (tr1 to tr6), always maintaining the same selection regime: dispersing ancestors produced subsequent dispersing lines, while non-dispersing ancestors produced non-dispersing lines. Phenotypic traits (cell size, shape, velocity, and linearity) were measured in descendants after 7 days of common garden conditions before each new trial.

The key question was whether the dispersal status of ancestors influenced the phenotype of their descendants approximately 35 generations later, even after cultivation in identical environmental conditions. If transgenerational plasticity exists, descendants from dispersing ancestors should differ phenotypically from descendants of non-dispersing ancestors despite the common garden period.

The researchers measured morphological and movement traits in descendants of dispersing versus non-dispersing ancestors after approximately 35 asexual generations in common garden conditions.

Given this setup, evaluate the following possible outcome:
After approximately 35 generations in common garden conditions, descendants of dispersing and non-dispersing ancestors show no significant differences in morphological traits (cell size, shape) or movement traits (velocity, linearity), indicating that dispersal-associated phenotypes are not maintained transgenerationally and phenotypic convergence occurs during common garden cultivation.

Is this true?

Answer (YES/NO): NO